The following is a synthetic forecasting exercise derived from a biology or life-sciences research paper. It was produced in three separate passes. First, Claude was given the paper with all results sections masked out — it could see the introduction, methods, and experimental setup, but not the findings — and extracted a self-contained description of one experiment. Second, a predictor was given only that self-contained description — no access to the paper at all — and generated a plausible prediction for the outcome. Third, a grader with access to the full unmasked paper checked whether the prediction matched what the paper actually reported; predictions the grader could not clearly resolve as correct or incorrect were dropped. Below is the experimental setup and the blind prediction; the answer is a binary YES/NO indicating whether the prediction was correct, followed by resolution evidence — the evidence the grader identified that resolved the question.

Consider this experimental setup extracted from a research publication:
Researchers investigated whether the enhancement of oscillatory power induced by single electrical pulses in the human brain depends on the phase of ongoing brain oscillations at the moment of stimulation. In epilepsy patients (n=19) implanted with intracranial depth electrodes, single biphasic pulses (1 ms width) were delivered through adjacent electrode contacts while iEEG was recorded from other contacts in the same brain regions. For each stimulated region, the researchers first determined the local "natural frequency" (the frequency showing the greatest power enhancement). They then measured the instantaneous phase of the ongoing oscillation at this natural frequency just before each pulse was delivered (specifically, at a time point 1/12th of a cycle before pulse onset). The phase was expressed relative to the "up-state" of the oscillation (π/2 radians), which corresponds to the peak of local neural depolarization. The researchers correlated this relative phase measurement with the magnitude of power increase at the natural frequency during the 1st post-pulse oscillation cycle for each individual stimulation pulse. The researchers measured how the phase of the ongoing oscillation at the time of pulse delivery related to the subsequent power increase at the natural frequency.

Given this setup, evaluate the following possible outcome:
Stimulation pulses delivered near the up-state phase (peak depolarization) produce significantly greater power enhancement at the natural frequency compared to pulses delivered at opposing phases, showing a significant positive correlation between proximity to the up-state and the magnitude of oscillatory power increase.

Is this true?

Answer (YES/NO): YES